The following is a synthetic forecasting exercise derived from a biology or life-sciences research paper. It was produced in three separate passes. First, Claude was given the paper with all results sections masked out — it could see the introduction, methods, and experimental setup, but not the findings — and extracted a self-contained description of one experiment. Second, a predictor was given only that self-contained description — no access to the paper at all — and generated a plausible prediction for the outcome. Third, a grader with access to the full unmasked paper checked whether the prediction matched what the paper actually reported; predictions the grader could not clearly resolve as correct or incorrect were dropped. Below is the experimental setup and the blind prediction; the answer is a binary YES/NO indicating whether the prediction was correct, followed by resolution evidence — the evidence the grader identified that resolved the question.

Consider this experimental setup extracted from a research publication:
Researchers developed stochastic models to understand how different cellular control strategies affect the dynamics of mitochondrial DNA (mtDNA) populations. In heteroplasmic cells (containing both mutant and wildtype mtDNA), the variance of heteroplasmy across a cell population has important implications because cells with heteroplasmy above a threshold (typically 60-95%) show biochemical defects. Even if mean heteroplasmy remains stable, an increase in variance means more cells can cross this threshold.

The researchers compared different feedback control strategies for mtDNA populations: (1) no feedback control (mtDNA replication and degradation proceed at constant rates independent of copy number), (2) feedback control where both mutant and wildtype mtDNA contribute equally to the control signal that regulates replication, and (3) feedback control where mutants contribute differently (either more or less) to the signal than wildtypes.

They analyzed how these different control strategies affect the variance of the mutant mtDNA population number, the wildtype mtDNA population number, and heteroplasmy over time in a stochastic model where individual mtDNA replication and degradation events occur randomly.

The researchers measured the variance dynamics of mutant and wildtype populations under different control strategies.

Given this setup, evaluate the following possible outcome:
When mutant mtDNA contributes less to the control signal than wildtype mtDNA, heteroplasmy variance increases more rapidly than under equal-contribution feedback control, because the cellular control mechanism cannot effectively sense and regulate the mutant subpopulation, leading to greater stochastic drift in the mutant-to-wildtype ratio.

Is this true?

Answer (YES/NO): NO